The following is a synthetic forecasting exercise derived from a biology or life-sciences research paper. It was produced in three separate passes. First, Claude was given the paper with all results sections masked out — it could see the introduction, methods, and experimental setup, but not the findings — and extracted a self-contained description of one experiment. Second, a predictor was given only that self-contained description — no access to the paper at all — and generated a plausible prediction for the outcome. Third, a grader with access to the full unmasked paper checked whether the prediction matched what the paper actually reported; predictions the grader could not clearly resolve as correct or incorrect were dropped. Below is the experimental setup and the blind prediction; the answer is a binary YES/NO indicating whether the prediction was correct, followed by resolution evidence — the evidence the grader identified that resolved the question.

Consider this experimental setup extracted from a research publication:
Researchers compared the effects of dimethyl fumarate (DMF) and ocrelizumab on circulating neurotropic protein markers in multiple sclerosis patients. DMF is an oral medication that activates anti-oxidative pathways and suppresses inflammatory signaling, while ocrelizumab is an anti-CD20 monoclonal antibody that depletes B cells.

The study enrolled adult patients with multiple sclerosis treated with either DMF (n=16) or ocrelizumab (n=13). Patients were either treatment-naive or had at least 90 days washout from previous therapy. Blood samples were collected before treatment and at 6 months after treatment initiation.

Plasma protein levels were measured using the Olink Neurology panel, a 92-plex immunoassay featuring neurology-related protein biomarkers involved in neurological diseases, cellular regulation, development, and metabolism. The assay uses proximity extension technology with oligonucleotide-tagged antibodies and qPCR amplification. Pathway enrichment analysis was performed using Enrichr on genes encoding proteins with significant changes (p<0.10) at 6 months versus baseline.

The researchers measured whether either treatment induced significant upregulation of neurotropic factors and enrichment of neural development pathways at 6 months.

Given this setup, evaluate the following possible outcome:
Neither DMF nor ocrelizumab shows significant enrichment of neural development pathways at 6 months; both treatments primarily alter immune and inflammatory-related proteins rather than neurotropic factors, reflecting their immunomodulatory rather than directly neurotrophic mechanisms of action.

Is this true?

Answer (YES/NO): NO